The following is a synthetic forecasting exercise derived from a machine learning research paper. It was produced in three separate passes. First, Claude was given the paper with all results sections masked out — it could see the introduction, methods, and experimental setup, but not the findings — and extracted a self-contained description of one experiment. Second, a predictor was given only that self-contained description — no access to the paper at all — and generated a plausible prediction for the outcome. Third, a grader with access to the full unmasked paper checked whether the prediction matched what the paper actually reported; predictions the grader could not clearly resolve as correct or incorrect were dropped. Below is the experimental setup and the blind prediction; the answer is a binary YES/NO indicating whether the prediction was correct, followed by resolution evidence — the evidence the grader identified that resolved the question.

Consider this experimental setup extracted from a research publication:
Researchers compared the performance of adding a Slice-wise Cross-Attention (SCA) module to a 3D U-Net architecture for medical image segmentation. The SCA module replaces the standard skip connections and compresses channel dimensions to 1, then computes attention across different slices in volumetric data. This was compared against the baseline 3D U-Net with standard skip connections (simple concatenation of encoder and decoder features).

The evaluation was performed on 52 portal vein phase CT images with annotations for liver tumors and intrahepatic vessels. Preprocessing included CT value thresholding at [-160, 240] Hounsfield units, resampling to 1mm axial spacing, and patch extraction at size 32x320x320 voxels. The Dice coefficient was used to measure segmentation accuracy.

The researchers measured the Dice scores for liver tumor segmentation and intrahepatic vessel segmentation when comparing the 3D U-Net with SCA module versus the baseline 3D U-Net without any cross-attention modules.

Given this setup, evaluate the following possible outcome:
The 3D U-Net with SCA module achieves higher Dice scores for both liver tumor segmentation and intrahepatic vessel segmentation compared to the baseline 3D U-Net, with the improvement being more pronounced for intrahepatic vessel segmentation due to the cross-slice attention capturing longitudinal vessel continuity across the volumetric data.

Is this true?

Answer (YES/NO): NO